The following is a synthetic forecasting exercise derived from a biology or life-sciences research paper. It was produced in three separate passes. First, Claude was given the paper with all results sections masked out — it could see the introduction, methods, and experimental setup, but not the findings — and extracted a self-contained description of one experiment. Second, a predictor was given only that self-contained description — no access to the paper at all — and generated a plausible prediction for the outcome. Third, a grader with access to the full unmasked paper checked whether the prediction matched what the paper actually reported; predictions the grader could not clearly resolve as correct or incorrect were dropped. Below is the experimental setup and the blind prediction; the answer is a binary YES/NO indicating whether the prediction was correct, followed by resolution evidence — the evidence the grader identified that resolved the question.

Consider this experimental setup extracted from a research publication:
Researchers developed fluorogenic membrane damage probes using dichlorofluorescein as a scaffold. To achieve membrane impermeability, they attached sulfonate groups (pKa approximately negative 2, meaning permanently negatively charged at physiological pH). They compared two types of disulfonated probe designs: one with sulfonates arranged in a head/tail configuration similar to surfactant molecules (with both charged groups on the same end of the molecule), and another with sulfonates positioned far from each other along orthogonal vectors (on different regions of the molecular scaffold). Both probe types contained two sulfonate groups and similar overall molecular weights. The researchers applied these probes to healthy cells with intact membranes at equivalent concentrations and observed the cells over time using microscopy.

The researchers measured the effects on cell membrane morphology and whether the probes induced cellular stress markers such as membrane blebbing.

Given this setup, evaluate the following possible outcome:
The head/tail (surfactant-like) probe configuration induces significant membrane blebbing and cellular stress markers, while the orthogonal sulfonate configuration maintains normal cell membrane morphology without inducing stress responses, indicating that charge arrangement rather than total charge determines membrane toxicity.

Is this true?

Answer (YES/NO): YES